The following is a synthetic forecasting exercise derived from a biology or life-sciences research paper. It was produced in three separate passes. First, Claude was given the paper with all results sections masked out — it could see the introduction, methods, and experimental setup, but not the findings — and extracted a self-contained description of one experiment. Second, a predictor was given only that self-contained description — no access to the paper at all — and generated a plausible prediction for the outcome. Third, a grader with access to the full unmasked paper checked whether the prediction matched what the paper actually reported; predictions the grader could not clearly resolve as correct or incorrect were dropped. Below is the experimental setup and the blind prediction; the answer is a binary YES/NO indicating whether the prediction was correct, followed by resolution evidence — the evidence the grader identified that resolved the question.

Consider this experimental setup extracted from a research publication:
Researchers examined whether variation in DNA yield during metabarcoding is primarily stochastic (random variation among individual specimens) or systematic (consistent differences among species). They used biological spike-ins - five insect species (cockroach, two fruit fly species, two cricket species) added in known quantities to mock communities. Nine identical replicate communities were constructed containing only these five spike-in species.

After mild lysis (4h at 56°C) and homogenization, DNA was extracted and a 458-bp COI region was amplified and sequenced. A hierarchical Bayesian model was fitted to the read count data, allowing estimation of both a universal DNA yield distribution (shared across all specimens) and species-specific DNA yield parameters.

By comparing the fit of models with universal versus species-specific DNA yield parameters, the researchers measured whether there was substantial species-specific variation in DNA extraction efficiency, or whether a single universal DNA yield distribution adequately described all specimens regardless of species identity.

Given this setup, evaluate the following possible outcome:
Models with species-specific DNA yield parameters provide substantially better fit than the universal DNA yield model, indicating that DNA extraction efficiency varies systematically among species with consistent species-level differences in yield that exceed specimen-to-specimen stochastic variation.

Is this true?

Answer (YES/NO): NO